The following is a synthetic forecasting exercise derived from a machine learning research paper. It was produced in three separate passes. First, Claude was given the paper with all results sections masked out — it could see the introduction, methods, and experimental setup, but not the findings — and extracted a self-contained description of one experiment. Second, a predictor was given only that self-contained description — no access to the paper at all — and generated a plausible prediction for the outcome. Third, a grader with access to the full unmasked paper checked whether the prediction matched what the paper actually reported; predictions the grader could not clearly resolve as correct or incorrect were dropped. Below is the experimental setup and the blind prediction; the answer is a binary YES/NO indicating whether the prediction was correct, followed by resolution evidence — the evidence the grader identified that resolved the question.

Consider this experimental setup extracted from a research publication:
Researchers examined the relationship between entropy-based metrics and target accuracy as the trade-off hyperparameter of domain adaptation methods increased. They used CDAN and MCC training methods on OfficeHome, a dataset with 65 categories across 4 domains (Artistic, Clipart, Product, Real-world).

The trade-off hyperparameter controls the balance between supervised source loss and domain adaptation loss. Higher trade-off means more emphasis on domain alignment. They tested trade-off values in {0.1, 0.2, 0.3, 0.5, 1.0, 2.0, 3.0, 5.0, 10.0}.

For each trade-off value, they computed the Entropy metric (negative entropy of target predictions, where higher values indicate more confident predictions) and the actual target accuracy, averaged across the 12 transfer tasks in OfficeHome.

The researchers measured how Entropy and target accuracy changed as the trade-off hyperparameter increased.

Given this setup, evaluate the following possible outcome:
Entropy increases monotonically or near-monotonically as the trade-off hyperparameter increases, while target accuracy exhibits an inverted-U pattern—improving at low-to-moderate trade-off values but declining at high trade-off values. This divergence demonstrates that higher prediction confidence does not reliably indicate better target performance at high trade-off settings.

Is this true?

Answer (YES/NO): YES